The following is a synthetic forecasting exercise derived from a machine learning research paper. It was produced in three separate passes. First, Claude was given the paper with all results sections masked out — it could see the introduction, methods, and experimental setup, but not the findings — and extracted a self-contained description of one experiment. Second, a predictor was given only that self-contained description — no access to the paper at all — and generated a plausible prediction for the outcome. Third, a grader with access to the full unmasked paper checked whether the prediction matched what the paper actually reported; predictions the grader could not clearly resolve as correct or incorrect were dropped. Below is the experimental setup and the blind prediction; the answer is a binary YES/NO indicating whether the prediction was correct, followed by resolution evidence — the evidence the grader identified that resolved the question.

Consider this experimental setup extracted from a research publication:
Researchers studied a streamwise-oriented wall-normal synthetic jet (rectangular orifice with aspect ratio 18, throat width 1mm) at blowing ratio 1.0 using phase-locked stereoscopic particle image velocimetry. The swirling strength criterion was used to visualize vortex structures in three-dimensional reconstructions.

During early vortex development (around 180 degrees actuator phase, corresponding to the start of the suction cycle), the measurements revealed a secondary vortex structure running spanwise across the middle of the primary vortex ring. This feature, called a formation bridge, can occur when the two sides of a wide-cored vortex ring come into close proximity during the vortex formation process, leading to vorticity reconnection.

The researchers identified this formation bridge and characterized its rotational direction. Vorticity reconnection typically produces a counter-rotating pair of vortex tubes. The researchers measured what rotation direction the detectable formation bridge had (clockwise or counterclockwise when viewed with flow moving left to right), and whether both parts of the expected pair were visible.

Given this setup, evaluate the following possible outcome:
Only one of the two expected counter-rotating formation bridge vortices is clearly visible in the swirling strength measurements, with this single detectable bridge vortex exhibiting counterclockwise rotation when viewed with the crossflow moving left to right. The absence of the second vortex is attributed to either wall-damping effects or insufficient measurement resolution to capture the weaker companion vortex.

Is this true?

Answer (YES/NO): NO